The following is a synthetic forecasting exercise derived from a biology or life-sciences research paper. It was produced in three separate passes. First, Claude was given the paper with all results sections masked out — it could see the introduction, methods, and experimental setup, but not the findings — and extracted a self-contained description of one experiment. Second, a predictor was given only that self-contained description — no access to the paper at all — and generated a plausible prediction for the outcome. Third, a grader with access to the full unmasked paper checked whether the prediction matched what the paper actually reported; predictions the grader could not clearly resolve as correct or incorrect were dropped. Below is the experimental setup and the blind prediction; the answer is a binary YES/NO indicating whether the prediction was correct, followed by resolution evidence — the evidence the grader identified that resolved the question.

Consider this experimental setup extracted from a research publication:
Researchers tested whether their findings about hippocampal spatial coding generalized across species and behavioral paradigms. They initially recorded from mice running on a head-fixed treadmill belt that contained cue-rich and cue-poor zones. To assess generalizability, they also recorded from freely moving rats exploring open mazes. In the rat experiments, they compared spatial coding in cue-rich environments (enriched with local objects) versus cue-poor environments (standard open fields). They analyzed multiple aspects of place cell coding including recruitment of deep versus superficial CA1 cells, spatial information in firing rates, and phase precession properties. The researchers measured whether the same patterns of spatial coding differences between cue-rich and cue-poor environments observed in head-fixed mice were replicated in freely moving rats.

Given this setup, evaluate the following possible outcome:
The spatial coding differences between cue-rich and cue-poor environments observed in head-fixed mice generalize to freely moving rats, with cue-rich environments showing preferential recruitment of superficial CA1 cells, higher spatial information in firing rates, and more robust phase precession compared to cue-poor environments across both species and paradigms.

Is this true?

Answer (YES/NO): NO